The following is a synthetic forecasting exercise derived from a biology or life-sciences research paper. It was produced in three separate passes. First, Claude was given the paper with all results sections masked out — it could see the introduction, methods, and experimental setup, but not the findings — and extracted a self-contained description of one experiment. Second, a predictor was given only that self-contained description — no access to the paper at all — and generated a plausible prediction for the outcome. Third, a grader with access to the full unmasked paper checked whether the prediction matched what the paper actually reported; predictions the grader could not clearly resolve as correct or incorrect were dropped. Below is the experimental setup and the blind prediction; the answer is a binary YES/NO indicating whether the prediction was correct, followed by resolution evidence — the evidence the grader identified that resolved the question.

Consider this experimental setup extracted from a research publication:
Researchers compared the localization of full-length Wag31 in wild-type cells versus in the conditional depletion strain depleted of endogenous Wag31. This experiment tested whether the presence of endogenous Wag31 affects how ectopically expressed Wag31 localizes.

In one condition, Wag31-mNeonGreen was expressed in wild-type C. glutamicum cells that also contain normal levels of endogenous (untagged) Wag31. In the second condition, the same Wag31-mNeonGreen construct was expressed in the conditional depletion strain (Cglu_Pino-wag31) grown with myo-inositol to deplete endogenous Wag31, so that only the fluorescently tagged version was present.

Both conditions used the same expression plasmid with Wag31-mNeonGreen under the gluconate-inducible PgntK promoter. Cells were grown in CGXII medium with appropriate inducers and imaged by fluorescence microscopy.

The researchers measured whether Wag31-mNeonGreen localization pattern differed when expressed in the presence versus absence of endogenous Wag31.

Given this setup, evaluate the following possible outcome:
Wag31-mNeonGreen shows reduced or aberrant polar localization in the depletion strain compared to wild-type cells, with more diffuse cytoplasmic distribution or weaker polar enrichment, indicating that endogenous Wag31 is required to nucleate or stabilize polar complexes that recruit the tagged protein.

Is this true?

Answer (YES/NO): NO